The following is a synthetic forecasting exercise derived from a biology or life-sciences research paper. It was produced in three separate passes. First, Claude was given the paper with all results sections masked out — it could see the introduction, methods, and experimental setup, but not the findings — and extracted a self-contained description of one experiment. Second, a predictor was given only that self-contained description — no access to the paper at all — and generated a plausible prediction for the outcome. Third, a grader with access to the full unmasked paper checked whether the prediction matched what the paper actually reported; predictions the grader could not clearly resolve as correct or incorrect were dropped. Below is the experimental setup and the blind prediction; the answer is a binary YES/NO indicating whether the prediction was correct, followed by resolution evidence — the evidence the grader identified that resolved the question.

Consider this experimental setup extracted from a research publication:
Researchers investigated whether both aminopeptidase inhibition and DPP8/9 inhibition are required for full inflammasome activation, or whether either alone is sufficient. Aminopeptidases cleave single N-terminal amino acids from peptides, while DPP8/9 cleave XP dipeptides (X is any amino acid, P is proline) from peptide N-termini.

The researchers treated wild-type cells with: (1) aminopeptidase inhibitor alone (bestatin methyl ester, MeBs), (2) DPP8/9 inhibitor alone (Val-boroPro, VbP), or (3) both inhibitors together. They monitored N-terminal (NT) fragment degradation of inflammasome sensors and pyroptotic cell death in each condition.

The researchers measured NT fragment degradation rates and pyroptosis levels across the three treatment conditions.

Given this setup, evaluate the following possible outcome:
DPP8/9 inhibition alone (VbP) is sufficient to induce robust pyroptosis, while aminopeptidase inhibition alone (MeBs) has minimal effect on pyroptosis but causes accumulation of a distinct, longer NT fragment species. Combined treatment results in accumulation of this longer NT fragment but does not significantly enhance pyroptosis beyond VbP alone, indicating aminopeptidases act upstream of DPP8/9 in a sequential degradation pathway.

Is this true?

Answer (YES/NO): NO